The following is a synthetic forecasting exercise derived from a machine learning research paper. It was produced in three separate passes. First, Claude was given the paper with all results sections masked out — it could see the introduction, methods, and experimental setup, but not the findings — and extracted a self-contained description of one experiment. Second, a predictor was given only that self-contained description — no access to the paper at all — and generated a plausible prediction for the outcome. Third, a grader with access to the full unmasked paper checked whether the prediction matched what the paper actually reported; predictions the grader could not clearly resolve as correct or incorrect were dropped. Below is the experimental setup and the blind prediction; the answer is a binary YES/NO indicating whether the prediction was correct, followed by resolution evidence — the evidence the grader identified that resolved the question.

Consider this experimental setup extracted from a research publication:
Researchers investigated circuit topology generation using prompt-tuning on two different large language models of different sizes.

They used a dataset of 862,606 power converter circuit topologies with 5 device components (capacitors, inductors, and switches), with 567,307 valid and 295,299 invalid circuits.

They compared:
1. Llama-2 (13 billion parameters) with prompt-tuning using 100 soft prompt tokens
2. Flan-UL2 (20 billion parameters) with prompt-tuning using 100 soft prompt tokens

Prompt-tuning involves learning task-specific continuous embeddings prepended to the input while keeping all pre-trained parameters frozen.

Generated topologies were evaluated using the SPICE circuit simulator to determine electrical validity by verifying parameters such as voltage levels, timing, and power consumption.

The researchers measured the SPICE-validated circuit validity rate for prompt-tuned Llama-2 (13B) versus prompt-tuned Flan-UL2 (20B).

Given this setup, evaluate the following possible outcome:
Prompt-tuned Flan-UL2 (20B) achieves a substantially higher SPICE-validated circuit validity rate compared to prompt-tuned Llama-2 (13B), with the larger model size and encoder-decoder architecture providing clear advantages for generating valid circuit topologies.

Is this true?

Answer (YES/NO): NO